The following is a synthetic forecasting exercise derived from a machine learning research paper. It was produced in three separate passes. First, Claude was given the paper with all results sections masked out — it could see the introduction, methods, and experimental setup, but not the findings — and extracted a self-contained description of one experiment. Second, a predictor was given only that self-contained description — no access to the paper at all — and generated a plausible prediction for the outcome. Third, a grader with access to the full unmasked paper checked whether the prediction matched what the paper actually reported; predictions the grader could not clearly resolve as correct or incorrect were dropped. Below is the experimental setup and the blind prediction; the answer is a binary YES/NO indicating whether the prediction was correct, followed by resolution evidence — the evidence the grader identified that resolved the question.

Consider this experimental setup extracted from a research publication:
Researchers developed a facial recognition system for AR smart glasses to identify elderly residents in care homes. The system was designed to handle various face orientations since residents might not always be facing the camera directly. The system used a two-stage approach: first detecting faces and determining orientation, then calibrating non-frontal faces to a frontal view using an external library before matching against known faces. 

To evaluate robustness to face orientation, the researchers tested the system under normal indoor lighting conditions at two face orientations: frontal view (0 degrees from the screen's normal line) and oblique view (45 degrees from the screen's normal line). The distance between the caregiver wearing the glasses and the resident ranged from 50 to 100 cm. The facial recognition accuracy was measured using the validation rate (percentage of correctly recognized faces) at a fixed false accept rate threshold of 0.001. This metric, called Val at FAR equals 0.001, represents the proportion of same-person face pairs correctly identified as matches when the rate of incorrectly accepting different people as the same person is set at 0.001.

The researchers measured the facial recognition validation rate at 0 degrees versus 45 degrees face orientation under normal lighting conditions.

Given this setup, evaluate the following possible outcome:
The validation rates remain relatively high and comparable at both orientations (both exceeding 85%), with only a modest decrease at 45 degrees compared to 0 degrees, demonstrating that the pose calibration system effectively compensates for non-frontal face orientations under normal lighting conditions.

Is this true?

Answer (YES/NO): YES